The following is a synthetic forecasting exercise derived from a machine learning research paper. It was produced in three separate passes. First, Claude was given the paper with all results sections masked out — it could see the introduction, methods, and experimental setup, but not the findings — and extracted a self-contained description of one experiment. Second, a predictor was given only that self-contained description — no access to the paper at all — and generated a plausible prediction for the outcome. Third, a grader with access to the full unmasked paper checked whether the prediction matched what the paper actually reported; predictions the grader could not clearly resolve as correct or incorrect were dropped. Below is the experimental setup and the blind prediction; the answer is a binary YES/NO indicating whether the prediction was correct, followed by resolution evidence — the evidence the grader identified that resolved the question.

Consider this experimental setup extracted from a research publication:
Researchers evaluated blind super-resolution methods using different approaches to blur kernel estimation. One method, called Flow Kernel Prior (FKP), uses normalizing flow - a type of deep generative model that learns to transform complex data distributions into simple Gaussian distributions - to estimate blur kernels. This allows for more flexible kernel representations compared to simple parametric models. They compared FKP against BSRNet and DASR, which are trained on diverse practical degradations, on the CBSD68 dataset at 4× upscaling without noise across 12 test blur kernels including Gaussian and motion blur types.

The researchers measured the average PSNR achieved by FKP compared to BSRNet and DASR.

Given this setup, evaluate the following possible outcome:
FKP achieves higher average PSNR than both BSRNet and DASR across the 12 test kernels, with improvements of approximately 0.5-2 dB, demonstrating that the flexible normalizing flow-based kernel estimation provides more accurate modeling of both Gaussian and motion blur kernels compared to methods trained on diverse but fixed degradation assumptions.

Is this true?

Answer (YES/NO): NO